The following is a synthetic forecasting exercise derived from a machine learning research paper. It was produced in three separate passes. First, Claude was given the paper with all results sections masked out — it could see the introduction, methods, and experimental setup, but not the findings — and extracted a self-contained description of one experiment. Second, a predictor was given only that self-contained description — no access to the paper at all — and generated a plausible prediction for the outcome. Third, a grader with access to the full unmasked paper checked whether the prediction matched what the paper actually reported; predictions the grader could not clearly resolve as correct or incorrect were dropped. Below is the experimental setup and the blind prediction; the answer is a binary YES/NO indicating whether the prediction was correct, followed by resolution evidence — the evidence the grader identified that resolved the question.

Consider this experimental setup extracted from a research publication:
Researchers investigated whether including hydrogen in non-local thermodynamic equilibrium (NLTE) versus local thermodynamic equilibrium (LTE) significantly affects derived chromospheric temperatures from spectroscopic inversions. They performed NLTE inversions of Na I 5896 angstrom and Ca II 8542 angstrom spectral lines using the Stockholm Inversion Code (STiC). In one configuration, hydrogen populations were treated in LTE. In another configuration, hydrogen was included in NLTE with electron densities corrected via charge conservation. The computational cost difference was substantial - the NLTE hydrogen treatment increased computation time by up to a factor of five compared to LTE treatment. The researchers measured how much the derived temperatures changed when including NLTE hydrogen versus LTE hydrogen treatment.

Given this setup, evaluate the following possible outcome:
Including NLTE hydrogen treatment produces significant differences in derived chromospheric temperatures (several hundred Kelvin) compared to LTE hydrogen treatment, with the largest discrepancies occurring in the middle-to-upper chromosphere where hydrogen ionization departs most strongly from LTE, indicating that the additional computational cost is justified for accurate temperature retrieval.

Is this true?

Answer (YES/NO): NO